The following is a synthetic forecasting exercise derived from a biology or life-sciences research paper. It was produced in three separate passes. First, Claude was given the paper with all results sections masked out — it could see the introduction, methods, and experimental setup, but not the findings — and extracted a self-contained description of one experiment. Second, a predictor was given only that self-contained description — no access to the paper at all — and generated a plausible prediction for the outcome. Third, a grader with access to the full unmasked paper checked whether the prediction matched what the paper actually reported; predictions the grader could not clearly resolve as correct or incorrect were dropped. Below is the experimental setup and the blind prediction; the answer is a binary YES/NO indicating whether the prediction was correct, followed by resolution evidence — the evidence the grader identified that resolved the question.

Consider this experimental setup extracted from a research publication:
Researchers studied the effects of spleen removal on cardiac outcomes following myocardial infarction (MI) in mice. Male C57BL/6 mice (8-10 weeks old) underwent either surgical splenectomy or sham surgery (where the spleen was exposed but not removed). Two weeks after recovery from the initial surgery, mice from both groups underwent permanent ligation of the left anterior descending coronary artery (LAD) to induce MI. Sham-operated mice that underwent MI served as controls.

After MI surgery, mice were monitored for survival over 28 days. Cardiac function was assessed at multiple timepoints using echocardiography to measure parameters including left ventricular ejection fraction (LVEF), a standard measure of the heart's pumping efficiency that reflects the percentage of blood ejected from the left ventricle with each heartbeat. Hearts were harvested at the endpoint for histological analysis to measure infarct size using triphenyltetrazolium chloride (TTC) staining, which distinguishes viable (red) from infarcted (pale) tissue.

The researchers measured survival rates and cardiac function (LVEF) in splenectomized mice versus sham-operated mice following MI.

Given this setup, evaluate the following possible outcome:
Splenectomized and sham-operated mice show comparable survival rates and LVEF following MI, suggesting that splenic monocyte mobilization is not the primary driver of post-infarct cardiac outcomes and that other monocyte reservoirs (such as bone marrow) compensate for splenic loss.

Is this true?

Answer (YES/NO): NO